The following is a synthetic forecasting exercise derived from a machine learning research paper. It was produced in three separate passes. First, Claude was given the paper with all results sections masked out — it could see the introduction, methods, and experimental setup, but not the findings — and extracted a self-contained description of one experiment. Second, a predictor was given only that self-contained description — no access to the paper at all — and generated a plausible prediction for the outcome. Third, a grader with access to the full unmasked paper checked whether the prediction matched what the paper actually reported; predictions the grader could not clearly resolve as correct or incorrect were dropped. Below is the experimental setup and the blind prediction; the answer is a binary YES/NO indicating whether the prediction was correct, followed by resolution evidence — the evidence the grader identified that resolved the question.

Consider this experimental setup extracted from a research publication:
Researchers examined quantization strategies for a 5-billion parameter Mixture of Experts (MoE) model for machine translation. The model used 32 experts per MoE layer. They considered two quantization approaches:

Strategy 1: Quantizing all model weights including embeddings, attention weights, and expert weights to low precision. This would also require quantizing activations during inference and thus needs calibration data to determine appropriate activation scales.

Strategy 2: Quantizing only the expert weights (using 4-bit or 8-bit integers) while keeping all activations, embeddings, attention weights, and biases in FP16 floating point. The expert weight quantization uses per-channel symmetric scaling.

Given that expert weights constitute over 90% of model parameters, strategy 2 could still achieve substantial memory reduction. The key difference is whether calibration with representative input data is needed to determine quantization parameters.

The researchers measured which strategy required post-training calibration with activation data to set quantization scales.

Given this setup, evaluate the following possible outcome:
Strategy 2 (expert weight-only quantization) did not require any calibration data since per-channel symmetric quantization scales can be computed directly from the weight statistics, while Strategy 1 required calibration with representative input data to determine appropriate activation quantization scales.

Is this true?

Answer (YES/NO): YES